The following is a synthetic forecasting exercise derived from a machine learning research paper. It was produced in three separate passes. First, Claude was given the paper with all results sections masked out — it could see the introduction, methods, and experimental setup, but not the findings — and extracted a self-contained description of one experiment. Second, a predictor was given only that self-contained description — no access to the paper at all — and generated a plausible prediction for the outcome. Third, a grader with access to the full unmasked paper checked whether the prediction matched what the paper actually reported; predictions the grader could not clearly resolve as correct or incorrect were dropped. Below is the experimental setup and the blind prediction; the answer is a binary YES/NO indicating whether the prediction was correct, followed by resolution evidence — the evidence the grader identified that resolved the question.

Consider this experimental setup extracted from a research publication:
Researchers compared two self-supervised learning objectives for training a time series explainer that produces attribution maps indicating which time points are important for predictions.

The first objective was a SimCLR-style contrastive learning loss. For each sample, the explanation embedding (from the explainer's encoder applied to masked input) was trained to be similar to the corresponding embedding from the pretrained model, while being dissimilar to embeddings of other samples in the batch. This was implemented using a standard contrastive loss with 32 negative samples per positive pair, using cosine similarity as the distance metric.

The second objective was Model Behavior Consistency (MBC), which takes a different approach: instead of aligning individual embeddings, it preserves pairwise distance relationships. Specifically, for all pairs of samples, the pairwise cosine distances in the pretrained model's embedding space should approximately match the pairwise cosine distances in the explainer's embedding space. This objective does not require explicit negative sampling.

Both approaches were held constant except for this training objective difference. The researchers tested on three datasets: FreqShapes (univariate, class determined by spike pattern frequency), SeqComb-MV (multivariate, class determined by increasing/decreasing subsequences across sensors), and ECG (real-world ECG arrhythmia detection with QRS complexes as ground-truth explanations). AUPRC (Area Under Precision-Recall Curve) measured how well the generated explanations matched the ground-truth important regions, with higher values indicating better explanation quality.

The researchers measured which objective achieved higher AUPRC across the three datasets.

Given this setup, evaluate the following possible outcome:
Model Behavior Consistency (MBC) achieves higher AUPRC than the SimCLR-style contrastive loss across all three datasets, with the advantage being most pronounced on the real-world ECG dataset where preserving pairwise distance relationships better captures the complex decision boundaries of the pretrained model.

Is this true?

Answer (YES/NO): NO